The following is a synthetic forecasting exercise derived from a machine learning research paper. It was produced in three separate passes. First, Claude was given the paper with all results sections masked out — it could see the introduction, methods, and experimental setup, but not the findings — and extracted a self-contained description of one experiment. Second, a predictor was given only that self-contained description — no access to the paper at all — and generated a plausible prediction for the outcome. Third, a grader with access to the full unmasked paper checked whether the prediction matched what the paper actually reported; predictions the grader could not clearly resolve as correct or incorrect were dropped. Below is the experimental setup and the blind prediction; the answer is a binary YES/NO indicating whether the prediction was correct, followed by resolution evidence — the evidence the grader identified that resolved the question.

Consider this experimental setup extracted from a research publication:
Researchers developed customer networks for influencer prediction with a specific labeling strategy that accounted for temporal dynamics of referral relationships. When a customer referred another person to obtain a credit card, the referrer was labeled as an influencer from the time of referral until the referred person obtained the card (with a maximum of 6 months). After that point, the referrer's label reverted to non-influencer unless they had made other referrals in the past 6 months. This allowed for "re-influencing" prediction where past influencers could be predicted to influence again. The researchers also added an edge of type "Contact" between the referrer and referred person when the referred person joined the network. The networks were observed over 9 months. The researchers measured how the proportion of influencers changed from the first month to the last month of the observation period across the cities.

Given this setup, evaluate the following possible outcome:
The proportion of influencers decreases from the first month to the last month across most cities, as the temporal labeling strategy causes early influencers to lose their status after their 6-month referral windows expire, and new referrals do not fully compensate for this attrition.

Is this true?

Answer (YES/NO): YES